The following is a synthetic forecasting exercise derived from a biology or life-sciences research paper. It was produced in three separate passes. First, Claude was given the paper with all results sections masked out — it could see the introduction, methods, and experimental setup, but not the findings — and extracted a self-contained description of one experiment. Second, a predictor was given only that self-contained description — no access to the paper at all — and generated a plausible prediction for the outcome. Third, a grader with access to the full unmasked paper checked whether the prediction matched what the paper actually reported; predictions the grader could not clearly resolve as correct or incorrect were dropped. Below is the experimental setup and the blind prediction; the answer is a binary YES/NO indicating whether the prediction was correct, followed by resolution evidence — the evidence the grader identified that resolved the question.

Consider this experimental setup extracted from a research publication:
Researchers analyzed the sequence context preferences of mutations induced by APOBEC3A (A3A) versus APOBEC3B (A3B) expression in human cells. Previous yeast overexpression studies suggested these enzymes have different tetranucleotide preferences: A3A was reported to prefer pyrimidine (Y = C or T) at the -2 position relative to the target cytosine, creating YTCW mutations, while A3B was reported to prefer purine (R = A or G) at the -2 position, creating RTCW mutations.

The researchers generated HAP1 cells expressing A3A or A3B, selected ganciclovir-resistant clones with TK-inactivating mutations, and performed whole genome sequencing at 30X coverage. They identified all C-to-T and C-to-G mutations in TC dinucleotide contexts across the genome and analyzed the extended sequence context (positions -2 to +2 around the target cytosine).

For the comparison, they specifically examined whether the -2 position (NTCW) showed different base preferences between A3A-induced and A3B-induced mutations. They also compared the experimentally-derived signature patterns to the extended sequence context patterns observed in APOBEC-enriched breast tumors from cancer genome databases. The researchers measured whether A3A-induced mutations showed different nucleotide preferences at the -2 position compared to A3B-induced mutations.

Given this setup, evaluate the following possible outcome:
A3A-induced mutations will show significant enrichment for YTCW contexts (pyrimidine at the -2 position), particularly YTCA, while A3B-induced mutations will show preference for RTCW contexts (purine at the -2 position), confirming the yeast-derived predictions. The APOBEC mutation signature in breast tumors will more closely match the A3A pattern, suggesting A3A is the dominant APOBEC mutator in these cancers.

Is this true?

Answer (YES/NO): NO